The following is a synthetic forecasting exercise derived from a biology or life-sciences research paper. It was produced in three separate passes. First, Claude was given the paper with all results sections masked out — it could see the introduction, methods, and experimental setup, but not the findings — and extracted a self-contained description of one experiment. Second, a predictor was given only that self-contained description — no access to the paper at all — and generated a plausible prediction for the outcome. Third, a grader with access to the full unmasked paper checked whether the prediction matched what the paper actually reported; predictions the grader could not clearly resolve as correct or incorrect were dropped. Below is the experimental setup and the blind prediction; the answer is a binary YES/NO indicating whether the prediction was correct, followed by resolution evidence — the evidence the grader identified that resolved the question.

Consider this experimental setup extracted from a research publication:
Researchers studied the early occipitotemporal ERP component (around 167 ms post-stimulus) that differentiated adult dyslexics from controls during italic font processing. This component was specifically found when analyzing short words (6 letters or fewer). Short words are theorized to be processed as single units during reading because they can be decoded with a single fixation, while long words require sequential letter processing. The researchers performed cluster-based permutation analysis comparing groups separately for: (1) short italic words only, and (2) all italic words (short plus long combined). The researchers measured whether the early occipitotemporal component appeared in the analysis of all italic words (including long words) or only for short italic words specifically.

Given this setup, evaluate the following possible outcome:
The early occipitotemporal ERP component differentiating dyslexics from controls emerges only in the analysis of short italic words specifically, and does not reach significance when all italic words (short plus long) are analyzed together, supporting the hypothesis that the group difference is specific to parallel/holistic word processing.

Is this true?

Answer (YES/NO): YES